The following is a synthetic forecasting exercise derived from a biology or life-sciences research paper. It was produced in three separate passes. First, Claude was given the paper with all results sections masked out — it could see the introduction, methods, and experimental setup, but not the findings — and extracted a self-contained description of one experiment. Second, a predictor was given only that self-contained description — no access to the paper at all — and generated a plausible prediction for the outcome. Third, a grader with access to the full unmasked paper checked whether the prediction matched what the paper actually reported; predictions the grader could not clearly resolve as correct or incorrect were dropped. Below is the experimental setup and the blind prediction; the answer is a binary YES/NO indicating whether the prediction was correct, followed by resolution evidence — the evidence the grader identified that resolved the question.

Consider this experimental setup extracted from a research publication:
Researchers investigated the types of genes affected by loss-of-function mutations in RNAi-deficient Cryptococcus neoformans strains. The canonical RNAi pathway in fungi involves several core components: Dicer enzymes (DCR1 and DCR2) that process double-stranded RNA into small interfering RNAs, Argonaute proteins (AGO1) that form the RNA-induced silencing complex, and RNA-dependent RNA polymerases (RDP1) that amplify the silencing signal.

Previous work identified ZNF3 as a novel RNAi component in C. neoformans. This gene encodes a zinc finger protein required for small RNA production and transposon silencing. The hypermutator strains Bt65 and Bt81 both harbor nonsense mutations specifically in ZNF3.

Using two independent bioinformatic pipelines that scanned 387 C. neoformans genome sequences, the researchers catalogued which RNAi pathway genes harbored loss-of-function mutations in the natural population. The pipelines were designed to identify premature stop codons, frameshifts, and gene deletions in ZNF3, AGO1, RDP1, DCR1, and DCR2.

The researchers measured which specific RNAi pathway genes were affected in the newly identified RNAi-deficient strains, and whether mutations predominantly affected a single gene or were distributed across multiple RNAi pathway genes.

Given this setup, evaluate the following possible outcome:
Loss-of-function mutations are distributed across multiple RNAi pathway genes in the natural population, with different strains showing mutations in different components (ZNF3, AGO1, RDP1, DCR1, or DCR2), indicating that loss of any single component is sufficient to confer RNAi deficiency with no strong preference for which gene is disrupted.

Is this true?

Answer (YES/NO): NO